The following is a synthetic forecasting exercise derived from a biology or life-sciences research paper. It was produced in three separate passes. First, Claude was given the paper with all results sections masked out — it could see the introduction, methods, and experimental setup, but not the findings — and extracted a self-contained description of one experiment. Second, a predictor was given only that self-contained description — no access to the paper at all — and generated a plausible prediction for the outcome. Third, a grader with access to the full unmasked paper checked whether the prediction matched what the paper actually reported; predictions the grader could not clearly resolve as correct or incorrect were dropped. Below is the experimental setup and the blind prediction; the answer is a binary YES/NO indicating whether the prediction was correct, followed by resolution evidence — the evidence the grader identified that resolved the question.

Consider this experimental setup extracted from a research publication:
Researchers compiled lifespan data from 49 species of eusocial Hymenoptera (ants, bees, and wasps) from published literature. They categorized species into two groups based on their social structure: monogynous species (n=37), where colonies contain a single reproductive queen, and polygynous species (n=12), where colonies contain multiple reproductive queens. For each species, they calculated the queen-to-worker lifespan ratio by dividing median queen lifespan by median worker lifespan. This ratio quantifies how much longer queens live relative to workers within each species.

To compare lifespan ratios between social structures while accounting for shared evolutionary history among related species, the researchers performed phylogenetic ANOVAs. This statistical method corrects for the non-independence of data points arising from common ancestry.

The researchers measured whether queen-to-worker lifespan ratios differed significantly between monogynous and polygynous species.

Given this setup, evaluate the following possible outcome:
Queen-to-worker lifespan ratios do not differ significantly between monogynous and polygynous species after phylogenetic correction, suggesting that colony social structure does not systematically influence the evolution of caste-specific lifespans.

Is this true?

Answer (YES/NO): YES